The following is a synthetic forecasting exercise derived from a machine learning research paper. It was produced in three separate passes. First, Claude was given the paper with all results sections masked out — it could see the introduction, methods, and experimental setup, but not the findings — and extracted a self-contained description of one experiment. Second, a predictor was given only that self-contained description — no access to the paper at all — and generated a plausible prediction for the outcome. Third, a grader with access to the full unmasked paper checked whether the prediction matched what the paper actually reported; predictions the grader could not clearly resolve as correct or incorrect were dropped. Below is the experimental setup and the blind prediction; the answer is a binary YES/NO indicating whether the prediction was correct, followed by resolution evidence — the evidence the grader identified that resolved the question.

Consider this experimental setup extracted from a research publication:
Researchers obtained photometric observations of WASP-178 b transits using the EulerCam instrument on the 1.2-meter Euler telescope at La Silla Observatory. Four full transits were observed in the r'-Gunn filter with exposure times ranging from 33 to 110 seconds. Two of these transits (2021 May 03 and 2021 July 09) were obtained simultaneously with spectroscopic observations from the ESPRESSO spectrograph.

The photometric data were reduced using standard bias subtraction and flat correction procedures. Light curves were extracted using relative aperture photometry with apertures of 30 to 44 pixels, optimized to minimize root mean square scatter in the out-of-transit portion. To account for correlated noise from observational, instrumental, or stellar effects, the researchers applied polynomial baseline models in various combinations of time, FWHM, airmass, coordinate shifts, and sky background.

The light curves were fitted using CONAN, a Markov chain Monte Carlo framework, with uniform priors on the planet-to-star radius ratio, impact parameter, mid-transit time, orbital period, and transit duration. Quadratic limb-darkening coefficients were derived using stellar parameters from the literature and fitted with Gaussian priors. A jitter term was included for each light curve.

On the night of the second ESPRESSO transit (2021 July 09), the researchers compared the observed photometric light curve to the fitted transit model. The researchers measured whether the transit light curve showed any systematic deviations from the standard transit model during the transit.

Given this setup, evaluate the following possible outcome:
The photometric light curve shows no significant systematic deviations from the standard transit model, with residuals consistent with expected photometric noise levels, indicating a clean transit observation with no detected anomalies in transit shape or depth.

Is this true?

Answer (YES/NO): NO